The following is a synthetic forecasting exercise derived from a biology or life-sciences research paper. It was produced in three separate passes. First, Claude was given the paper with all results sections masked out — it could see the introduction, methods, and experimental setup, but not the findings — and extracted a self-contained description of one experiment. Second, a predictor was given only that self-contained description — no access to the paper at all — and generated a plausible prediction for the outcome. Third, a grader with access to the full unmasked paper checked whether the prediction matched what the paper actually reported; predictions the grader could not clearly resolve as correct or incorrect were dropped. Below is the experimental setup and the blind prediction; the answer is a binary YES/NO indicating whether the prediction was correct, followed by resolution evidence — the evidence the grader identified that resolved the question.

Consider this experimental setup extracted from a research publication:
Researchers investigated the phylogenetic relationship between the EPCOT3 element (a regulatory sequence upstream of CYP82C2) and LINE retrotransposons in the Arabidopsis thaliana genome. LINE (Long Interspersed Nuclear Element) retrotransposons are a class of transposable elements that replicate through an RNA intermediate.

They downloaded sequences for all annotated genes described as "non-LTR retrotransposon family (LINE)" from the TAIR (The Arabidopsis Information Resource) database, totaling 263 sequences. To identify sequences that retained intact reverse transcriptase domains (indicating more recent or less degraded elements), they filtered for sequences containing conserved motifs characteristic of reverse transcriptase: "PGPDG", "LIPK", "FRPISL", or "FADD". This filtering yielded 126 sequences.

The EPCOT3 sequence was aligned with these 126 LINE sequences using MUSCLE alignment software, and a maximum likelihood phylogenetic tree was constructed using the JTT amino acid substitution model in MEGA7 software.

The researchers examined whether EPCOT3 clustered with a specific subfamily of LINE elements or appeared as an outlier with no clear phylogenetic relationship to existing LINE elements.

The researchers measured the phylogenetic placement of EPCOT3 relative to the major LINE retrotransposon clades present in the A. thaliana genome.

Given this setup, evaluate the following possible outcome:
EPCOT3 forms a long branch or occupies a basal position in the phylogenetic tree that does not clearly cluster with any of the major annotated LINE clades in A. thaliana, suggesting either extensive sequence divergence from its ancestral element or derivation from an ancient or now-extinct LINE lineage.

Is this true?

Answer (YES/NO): NO